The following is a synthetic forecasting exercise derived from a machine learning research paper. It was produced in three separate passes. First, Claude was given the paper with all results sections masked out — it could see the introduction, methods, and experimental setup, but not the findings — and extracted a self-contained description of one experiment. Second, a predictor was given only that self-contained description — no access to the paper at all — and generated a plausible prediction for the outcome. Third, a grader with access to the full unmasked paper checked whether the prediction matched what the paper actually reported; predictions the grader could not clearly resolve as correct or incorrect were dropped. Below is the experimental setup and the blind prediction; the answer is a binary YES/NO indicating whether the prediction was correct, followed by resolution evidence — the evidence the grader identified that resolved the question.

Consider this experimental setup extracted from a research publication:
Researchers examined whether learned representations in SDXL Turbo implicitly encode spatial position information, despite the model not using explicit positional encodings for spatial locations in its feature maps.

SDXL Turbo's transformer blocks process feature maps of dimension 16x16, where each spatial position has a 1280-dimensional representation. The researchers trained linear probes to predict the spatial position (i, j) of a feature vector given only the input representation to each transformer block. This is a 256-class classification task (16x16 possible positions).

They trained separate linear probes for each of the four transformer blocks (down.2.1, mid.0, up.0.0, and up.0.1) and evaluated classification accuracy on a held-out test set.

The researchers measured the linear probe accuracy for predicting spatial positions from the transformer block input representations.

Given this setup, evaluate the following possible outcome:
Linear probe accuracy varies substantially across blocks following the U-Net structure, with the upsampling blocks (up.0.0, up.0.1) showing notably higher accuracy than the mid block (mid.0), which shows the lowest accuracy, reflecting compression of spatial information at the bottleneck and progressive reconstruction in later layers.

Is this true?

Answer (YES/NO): NO